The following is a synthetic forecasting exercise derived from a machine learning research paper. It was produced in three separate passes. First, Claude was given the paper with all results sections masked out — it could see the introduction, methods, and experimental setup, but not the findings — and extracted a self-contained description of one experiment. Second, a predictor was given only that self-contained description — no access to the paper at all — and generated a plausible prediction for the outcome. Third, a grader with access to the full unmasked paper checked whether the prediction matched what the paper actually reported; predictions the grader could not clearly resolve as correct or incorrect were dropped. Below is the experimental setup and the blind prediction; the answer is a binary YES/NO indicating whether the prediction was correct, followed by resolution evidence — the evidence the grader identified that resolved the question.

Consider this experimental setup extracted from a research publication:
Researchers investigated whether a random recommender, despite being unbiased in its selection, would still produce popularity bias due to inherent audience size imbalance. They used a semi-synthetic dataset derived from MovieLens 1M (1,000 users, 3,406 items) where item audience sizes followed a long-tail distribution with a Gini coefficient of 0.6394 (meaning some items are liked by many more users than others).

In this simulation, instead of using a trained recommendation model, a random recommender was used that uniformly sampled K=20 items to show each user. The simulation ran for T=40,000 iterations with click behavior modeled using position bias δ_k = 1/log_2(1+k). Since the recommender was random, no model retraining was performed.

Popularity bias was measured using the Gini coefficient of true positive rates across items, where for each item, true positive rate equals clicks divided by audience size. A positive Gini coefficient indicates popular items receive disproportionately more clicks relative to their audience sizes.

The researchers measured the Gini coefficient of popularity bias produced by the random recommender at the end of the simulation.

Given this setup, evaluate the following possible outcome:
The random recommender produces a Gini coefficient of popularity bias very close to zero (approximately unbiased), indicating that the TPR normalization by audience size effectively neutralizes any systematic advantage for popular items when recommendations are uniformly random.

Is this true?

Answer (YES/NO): YES